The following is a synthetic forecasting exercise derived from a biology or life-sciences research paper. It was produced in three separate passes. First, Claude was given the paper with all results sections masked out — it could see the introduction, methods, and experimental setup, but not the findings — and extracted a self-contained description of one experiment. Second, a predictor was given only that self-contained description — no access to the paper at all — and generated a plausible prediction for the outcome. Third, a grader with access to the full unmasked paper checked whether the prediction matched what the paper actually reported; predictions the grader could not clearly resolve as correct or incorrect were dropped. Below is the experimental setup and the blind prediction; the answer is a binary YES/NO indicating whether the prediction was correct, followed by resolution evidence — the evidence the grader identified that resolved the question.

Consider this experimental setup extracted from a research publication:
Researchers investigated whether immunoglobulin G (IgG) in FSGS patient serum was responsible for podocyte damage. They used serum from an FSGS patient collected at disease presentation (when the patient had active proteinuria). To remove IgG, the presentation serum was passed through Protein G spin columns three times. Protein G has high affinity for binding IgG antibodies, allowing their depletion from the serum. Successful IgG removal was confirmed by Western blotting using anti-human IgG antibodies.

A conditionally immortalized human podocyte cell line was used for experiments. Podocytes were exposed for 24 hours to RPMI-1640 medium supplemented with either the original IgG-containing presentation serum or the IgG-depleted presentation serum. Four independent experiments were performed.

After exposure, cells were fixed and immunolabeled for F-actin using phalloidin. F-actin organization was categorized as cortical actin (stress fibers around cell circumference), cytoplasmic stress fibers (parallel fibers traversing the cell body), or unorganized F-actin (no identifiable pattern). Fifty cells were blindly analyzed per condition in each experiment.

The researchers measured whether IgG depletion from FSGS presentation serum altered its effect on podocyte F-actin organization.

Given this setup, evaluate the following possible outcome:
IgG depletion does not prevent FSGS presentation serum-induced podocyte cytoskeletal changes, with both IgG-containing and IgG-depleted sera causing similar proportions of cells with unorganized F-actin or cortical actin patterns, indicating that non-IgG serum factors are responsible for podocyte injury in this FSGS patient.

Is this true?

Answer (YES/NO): YES